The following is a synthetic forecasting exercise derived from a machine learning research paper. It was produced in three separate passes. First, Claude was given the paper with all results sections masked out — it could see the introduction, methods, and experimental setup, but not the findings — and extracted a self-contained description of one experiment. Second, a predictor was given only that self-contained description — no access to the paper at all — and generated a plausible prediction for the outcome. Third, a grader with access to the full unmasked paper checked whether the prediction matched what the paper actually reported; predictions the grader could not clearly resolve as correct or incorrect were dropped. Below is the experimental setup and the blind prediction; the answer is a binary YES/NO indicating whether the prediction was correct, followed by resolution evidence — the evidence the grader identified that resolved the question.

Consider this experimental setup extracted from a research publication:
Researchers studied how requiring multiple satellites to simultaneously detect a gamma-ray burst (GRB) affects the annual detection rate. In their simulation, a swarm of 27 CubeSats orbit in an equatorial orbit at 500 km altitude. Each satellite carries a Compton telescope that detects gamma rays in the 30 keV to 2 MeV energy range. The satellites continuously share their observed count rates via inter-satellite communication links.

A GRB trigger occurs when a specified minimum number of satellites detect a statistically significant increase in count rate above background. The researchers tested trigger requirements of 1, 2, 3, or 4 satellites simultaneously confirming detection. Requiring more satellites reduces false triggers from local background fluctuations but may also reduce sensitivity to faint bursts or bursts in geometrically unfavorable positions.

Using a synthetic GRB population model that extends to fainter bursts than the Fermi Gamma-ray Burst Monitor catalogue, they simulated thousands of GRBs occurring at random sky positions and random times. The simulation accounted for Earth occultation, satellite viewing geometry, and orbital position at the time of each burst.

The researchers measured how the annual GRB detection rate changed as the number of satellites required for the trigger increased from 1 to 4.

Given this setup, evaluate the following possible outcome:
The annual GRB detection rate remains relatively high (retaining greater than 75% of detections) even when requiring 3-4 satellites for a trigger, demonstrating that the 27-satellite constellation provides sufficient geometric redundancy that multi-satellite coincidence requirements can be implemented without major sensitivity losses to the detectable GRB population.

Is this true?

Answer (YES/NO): YES